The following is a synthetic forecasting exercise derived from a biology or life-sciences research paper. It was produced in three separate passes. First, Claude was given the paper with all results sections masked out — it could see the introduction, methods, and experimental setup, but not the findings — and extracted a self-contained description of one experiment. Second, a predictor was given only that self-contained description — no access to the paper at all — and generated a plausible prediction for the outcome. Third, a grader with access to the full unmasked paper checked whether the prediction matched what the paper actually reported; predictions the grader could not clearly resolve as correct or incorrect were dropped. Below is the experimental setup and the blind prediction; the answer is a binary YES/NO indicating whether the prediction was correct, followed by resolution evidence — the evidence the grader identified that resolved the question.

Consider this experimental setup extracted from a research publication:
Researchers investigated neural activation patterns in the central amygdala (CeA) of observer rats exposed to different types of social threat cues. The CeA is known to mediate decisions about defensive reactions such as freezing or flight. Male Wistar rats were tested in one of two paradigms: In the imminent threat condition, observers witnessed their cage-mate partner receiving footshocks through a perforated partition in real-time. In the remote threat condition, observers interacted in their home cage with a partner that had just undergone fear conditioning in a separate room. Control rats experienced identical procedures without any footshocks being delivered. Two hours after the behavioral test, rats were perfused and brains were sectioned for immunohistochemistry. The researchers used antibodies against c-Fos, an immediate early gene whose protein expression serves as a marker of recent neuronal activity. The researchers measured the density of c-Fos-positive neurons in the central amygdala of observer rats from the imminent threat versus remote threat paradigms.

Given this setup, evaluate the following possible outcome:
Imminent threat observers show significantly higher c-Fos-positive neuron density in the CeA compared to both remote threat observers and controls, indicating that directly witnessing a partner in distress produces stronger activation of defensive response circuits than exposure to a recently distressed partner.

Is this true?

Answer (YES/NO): NO